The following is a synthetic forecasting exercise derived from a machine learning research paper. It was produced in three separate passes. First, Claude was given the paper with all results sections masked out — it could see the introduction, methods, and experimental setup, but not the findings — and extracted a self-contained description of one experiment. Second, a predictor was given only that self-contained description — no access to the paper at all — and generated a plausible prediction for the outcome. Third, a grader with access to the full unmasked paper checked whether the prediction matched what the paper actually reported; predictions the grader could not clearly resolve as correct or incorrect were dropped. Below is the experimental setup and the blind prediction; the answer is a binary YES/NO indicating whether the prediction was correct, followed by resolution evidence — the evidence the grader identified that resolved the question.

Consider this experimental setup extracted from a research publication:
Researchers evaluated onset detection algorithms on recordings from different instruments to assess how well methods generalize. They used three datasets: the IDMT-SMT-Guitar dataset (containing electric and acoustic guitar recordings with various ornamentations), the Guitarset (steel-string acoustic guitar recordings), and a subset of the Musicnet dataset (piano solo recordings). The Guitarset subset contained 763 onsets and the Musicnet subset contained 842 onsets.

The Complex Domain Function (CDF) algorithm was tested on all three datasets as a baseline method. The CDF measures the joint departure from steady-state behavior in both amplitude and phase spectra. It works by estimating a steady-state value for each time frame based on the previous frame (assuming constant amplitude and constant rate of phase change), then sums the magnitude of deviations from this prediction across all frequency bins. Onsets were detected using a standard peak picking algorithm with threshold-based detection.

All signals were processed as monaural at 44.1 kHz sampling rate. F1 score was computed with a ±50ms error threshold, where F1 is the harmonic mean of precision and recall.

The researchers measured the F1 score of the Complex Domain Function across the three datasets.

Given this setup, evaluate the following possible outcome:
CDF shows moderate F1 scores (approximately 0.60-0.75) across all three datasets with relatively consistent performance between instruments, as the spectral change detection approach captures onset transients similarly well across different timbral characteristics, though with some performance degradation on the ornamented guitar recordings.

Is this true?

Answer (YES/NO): NO